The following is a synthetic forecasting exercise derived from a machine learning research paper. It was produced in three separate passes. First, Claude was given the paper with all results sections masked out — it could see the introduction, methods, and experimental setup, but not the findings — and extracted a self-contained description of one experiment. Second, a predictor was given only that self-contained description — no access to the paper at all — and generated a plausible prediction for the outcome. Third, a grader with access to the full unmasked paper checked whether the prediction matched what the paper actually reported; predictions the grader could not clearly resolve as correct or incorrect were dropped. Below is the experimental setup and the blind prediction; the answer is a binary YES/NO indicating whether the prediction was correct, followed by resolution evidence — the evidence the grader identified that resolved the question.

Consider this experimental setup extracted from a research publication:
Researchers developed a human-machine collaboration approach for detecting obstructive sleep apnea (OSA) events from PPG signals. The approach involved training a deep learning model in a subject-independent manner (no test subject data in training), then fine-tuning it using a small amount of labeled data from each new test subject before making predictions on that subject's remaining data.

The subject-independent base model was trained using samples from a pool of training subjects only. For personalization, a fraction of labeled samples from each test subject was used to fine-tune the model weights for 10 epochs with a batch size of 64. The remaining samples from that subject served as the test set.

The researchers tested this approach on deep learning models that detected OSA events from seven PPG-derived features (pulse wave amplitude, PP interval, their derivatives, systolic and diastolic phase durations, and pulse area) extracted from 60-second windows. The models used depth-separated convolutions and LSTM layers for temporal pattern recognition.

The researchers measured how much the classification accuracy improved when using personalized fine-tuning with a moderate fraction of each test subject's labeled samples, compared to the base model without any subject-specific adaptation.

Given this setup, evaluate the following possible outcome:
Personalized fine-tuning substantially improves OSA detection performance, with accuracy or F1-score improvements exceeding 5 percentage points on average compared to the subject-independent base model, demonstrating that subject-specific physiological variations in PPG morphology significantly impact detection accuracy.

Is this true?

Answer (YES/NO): YES